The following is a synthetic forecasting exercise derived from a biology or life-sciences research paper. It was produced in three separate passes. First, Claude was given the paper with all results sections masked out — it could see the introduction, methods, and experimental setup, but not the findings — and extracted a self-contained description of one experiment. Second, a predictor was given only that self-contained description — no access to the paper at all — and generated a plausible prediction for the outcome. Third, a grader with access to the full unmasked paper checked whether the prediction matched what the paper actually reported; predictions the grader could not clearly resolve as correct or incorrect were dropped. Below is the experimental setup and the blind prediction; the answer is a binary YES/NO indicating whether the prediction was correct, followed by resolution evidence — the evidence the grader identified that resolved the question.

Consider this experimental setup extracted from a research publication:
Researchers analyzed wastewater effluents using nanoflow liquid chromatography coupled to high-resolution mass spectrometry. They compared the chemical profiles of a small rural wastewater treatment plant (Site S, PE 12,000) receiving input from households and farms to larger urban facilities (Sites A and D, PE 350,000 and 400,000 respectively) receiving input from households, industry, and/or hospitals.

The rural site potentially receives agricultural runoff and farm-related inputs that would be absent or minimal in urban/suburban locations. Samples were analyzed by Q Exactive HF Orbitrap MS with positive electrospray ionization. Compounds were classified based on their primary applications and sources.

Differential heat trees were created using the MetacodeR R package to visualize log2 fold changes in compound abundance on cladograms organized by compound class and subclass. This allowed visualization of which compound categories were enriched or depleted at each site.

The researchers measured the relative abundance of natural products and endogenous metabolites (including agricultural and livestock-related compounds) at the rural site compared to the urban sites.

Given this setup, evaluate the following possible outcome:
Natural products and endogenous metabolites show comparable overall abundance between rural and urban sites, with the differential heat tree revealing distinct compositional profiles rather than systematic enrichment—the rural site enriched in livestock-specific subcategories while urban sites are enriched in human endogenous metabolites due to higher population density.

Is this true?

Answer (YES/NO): NO